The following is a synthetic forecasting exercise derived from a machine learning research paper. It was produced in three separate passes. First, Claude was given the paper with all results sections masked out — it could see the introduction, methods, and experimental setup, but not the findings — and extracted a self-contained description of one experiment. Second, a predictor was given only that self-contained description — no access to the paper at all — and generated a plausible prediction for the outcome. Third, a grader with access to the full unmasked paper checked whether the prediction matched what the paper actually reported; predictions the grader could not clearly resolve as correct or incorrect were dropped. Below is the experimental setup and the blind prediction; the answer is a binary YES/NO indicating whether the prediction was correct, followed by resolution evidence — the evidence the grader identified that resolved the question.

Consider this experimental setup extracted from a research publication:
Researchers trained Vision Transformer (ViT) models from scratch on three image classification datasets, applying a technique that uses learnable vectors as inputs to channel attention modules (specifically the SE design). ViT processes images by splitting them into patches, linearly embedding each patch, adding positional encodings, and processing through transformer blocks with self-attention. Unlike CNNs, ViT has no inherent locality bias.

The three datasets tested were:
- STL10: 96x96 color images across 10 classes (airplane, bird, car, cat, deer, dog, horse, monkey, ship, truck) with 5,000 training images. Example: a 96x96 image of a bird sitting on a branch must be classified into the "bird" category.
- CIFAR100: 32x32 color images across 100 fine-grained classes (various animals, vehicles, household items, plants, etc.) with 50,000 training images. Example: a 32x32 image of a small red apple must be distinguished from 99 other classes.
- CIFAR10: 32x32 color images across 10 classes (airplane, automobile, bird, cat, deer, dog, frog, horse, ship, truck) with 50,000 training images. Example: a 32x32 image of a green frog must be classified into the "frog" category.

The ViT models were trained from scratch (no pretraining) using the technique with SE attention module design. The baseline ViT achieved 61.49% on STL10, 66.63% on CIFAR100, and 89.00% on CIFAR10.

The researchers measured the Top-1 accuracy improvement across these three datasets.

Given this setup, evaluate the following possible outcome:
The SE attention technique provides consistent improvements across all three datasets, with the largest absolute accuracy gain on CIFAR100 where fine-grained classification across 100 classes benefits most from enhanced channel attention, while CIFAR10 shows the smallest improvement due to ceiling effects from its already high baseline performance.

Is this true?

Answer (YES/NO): NO